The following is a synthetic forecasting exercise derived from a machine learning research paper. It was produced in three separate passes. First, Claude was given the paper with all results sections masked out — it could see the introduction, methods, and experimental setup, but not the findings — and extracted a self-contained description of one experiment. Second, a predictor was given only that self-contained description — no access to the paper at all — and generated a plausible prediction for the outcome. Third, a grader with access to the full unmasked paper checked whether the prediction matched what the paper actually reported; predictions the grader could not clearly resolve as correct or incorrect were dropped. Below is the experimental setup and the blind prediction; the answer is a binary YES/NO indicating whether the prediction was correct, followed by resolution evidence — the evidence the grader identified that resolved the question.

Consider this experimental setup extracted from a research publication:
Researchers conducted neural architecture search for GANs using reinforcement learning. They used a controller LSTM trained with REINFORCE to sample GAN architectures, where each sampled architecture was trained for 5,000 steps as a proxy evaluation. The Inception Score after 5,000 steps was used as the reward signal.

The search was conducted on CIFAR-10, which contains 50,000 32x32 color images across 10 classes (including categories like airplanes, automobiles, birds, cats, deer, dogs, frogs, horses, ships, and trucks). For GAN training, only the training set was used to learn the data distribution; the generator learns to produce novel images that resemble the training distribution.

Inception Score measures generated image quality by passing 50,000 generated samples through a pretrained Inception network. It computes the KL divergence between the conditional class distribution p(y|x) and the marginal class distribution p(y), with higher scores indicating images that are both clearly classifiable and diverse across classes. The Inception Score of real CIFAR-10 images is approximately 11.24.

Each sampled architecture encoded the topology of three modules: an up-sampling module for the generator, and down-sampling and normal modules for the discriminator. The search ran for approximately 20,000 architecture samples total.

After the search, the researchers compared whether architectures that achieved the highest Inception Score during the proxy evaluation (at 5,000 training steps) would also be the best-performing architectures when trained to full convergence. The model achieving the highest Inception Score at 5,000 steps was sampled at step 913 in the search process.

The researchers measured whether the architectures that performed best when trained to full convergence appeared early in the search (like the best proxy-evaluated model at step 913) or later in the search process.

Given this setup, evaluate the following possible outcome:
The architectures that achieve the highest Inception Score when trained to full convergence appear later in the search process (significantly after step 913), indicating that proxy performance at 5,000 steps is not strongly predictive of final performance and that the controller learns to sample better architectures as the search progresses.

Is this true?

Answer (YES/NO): YES